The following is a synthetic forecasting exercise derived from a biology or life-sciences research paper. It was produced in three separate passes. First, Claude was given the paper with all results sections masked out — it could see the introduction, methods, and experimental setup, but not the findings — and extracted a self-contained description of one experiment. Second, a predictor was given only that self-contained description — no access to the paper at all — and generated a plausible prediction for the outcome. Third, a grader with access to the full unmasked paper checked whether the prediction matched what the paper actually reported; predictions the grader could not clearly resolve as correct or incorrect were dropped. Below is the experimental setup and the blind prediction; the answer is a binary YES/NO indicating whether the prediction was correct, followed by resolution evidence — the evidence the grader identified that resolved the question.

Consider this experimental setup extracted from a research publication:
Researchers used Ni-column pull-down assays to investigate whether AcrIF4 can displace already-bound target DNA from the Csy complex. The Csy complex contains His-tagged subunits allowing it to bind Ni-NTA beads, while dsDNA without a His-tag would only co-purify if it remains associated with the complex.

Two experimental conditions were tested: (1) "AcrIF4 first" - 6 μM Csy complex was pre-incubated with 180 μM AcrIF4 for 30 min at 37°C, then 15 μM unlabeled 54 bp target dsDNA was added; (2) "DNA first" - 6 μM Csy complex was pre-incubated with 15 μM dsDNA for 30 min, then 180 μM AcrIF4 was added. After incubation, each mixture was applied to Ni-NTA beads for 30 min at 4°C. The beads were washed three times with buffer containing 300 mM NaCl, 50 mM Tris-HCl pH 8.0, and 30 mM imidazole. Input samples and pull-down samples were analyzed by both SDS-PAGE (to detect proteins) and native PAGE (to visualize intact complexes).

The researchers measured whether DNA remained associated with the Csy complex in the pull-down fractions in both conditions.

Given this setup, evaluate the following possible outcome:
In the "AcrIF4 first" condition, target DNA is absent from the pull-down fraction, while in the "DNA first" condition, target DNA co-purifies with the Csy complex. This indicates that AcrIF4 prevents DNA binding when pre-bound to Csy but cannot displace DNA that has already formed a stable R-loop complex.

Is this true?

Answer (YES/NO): NO